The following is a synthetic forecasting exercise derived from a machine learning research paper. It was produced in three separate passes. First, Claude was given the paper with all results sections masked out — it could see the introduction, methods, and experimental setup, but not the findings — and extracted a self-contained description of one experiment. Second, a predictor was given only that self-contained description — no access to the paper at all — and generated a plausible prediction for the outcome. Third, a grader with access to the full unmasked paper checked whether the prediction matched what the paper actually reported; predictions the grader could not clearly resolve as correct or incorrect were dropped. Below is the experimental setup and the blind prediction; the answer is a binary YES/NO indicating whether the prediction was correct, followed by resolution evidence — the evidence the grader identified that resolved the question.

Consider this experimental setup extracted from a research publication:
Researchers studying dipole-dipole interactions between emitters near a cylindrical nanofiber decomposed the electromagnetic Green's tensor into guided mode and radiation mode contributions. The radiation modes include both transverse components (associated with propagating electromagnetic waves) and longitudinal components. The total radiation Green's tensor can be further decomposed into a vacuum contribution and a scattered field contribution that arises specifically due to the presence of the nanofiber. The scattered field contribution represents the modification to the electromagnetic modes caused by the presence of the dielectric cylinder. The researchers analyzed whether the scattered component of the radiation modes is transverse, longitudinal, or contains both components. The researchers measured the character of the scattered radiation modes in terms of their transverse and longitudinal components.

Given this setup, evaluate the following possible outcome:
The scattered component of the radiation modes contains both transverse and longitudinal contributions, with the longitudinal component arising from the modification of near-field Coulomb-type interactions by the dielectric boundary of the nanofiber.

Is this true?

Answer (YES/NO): NO